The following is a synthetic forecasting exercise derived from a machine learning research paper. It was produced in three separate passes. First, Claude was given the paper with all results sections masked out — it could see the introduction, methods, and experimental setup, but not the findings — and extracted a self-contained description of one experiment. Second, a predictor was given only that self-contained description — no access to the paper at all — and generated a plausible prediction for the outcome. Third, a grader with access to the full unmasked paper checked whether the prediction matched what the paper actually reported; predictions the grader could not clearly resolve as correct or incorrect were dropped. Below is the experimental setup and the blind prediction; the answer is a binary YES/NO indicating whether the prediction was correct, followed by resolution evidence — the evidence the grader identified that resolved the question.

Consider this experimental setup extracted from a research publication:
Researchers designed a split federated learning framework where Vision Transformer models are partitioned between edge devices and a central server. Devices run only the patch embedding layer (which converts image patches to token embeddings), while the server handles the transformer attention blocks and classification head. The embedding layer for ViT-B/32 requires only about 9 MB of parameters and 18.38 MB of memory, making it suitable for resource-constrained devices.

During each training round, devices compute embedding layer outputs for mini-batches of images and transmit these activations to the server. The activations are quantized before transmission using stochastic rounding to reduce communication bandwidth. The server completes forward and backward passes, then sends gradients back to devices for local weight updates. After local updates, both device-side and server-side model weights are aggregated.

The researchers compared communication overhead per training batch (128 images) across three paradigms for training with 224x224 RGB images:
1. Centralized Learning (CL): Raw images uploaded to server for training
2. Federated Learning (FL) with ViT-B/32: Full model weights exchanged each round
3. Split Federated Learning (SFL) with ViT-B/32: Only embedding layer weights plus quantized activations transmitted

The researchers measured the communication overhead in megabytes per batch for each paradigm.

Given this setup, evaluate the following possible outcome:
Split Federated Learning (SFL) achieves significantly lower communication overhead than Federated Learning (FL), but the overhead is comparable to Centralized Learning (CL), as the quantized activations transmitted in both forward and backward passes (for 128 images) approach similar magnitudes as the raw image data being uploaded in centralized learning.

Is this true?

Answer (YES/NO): NO